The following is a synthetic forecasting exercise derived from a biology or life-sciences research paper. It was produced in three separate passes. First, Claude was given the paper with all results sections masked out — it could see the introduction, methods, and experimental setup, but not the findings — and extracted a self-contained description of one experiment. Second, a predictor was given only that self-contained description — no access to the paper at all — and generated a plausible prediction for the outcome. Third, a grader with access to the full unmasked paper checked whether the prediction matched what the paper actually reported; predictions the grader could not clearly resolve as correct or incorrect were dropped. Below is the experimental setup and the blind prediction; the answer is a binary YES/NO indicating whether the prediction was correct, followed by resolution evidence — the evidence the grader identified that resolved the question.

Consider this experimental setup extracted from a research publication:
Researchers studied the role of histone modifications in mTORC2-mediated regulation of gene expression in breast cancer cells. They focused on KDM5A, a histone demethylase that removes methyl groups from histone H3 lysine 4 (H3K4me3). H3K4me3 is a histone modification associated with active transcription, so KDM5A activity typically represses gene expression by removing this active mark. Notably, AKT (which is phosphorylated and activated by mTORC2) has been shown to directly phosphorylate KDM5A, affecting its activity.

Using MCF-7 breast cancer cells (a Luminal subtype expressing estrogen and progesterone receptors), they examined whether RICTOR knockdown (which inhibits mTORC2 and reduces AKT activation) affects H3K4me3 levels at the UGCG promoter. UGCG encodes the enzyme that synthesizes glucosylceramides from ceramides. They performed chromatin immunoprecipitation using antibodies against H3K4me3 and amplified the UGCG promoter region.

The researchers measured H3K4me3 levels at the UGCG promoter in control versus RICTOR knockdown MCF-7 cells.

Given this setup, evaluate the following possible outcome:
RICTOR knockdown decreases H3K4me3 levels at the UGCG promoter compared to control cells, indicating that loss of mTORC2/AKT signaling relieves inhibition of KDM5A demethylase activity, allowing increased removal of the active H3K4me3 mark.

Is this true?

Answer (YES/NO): YES